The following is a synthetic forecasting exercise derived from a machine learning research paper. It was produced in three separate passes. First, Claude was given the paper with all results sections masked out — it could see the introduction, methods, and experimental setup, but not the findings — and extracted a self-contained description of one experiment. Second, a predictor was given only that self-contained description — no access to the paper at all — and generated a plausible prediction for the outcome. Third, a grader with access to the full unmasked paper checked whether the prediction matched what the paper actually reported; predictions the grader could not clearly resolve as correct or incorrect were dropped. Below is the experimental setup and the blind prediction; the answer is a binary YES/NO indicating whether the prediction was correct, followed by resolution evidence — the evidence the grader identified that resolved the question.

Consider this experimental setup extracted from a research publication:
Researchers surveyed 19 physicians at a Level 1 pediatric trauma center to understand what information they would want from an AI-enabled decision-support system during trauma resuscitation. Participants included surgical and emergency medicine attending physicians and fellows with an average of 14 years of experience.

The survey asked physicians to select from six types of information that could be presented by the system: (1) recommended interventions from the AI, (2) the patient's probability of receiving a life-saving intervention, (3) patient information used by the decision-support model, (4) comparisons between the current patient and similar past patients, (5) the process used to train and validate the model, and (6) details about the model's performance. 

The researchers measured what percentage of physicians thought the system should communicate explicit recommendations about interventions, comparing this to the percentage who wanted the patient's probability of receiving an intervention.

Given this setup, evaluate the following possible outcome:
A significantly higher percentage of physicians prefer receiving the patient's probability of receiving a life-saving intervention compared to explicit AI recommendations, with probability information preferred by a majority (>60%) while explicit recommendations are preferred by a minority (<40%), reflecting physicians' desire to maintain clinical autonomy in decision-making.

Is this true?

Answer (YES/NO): NO